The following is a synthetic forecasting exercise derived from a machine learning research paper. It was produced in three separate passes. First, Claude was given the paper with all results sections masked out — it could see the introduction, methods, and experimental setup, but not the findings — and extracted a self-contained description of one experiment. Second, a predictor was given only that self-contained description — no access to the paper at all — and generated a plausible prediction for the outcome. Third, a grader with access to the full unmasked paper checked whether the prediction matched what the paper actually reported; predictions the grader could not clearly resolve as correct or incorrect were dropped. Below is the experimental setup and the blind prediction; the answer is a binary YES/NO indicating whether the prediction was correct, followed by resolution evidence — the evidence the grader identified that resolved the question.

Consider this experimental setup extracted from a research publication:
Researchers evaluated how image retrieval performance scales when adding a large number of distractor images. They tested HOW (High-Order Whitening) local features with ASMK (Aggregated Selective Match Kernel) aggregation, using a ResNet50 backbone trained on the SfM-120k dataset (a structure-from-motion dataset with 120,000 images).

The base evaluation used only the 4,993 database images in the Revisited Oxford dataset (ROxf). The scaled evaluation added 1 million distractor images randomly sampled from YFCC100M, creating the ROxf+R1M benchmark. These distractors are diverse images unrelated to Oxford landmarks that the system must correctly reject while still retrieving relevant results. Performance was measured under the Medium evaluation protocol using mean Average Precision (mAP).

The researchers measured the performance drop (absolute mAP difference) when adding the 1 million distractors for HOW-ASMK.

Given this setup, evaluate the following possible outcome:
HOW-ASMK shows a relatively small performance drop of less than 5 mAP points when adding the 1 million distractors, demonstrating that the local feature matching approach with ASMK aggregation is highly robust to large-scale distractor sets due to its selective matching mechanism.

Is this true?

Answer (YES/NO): NO